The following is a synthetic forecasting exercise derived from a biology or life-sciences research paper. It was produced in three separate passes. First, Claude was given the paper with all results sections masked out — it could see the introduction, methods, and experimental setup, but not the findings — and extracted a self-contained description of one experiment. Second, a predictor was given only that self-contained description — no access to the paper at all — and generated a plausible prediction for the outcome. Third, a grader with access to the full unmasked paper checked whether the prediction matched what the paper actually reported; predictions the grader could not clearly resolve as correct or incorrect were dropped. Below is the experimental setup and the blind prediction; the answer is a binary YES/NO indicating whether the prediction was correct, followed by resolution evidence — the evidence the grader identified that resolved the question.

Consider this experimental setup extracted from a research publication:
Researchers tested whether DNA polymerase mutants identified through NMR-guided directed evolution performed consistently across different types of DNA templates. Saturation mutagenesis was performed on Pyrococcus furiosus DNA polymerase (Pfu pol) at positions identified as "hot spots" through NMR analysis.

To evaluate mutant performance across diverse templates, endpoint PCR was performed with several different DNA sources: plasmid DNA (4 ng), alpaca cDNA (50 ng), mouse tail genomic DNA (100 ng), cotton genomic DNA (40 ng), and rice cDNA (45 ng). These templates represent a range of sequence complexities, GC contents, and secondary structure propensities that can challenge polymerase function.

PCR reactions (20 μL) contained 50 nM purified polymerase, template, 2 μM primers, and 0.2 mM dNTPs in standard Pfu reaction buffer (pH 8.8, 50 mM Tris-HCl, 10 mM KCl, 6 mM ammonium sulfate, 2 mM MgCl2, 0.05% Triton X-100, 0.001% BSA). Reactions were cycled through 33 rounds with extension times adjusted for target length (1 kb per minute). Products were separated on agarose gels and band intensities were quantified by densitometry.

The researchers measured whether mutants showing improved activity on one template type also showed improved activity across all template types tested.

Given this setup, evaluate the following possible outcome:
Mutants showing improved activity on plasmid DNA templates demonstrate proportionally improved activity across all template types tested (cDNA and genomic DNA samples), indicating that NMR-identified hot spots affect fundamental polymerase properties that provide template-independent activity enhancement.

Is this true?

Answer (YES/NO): NO